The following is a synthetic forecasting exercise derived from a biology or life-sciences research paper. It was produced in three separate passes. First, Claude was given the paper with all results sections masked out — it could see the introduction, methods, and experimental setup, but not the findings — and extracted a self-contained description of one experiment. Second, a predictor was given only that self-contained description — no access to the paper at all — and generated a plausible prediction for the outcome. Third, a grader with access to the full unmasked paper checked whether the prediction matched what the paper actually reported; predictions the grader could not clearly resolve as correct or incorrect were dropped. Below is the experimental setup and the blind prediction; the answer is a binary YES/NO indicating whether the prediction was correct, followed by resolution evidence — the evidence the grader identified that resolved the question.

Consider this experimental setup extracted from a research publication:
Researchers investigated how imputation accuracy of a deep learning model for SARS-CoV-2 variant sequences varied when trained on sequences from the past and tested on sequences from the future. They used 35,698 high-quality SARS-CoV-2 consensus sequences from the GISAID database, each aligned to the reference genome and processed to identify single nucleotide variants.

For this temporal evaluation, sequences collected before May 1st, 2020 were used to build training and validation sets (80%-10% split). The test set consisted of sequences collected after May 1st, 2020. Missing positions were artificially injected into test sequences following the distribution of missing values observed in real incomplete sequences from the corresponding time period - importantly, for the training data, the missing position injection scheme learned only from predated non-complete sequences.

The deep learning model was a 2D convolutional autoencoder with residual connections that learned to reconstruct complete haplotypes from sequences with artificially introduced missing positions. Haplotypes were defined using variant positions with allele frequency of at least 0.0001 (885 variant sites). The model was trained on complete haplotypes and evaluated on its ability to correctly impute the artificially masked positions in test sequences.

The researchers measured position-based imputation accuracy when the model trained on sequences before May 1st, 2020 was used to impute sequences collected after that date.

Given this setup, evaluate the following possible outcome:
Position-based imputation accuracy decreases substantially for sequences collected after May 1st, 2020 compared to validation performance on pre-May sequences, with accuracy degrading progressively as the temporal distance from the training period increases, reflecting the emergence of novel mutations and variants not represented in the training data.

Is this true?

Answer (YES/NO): NO